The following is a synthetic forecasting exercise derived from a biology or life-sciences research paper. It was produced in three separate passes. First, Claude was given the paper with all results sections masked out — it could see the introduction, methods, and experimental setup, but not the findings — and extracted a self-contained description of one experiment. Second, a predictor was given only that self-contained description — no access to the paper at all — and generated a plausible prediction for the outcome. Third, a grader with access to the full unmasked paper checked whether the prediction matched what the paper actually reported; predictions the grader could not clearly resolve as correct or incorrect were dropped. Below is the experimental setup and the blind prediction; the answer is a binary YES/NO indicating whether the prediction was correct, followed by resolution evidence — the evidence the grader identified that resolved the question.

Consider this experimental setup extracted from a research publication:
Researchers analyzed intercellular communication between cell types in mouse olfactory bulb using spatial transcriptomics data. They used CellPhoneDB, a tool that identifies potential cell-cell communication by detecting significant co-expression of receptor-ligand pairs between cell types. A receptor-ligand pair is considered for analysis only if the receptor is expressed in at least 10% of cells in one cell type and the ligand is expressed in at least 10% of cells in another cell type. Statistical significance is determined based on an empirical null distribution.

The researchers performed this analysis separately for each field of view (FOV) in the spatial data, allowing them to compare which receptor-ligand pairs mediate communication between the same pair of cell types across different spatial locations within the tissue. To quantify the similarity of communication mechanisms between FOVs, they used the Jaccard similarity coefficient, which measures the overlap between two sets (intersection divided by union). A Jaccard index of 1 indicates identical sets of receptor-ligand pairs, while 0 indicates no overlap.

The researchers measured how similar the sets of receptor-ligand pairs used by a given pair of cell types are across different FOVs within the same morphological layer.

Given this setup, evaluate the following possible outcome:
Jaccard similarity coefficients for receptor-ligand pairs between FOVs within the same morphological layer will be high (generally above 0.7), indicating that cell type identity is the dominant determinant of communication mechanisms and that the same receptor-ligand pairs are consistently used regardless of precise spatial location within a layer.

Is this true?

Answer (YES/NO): NO